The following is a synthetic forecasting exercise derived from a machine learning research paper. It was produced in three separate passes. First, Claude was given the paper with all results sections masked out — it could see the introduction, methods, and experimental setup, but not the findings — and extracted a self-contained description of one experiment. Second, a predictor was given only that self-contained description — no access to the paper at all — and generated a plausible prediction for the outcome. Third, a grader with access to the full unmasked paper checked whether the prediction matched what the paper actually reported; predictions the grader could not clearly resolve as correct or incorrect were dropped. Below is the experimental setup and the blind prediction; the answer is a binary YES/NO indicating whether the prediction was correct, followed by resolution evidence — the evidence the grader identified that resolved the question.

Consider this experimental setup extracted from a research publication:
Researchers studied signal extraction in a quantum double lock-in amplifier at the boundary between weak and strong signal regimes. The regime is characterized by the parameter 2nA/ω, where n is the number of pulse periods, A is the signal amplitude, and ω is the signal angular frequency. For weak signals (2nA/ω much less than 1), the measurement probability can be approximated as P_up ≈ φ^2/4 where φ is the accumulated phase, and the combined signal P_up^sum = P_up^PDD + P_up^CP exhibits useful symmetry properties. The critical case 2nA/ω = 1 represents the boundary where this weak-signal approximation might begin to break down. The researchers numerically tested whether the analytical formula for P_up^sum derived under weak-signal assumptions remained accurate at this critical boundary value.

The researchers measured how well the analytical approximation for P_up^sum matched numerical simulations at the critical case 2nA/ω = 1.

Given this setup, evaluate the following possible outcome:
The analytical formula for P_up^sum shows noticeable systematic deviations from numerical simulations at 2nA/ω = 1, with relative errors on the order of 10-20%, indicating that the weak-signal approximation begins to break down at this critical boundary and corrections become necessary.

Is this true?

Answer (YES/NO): NO